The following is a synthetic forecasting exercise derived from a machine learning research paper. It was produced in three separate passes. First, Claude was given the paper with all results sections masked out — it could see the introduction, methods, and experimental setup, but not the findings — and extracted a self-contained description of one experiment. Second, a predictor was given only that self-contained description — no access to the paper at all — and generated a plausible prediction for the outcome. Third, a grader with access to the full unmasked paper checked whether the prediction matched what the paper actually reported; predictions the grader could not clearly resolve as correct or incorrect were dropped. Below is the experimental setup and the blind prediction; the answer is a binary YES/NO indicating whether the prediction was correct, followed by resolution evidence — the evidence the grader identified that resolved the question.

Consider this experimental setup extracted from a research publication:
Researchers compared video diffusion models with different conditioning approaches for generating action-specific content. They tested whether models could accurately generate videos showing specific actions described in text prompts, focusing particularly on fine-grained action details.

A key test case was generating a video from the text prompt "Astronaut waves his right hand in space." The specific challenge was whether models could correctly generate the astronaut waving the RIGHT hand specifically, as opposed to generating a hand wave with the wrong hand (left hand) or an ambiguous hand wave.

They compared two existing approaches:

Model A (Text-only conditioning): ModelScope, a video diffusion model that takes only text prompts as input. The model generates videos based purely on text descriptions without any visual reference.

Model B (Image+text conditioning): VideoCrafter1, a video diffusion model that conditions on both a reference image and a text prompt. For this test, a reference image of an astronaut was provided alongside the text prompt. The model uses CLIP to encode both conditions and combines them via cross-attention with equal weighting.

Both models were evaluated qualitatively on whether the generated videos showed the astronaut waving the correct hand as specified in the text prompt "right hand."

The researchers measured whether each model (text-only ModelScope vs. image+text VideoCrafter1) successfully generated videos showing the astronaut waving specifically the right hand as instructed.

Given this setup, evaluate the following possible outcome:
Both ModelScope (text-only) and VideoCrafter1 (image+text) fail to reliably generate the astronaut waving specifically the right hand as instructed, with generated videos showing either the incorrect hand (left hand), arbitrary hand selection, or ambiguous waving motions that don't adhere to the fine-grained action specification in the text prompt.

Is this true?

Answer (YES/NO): YES